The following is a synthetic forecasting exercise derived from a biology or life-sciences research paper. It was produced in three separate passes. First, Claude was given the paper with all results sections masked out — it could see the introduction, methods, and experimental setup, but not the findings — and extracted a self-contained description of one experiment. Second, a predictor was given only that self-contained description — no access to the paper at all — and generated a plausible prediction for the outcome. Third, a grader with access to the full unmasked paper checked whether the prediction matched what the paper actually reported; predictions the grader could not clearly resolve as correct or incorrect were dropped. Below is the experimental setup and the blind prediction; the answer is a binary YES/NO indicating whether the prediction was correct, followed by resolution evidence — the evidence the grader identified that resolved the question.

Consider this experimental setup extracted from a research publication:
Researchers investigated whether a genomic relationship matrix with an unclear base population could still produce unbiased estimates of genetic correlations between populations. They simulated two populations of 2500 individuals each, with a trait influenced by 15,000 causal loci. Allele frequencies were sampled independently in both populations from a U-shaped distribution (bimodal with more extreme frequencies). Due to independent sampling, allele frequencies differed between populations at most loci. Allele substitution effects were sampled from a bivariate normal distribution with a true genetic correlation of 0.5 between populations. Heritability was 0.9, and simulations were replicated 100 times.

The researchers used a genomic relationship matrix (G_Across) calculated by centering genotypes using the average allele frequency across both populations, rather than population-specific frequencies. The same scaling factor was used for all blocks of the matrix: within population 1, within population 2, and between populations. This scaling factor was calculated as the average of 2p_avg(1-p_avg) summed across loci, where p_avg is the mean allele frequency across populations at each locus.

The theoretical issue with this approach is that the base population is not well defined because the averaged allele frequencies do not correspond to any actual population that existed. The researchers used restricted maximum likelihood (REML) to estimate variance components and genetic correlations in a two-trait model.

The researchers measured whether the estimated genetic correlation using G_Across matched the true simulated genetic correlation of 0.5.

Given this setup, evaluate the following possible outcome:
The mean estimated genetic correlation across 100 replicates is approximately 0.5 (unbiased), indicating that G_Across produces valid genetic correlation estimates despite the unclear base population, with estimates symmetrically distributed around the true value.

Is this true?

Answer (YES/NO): YES